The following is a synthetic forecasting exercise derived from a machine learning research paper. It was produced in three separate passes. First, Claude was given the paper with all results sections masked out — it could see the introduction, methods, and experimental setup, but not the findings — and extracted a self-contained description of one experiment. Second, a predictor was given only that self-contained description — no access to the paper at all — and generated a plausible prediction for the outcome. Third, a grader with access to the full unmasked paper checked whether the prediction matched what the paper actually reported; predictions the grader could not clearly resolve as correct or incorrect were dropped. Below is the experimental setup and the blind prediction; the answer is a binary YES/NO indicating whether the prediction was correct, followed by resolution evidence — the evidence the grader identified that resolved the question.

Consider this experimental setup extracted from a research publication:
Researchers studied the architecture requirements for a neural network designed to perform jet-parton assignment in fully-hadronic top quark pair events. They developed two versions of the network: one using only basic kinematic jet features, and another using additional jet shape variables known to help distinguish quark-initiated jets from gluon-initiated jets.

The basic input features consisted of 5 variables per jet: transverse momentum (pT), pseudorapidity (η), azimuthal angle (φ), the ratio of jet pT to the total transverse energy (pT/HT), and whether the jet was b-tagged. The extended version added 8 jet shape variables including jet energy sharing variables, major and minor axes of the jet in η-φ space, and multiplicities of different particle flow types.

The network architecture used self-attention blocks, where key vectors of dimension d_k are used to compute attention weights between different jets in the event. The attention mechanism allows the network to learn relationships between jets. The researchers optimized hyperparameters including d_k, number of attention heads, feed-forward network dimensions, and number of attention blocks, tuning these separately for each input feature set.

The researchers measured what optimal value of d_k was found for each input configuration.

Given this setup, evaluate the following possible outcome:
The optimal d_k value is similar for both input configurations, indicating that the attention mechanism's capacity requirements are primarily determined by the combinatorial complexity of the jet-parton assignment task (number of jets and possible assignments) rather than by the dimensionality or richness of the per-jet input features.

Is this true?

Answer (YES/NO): NO